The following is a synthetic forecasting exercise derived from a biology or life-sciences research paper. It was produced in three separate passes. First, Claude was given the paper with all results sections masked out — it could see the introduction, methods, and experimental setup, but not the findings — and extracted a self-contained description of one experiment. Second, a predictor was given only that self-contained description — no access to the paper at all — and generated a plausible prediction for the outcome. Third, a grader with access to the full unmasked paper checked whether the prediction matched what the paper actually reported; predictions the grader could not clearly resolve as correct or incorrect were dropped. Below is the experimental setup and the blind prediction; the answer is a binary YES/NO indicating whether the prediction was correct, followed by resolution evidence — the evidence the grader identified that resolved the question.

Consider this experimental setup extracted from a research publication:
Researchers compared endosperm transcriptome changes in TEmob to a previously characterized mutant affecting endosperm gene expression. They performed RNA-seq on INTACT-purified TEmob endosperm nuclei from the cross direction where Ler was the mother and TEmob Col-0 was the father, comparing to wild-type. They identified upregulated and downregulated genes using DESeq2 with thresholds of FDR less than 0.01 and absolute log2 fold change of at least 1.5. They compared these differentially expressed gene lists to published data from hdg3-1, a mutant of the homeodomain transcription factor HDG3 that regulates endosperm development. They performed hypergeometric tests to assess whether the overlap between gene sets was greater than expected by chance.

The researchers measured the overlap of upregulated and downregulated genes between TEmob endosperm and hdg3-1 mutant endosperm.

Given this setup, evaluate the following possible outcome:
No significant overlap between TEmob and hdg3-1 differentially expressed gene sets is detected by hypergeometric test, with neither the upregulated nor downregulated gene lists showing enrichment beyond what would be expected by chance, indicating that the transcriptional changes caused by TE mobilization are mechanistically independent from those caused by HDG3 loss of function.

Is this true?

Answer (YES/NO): NO